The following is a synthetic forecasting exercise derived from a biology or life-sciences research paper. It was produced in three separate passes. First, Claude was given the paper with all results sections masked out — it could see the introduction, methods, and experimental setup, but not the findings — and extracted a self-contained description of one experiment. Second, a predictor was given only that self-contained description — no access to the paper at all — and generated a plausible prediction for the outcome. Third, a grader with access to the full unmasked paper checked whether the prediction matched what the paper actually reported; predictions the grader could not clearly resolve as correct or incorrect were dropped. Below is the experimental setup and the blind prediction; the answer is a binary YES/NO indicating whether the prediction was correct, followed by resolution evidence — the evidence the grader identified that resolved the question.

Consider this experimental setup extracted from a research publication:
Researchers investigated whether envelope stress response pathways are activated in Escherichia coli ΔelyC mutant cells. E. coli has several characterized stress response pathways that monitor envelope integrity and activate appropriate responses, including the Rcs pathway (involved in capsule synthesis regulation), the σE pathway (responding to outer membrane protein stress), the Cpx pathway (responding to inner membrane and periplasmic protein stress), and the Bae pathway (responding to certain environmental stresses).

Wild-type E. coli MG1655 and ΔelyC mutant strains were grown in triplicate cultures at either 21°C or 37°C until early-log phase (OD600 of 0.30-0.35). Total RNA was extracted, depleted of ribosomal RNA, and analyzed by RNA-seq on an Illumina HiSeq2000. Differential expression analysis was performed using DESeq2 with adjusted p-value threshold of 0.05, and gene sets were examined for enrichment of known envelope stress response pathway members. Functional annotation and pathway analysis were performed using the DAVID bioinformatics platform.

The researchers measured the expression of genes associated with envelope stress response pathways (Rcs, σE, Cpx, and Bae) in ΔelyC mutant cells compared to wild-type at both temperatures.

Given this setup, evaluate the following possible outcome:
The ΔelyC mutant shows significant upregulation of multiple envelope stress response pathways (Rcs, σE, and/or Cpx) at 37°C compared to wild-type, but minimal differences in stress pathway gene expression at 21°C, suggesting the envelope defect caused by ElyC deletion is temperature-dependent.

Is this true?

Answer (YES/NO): NO